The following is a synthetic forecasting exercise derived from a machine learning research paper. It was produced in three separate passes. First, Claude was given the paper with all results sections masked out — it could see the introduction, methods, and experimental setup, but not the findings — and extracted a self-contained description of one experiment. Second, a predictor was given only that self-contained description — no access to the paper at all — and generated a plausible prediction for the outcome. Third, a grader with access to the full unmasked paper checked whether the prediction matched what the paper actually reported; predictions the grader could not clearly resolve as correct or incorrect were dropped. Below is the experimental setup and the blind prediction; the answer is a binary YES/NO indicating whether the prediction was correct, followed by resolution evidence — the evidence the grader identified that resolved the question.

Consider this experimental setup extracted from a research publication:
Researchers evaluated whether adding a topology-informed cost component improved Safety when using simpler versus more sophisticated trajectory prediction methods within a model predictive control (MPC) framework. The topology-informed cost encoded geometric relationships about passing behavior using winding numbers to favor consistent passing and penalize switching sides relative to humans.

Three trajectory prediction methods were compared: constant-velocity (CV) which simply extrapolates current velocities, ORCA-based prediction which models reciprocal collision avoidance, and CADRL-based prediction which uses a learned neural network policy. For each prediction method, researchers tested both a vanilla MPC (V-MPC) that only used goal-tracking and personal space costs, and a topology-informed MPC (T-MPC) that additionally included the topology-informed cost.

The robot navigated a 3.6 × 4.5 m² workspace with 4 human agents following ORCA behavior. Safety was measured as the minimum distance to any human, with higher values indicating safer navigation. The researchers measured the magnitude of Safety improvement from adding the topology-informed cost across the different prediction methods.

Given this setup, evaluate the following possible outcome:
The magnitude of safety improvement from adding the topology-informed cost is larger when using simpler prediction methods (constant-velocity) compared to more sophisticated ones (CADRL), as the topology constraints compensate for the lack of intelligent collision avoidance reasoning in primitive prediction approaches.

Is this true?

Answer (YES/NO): NO